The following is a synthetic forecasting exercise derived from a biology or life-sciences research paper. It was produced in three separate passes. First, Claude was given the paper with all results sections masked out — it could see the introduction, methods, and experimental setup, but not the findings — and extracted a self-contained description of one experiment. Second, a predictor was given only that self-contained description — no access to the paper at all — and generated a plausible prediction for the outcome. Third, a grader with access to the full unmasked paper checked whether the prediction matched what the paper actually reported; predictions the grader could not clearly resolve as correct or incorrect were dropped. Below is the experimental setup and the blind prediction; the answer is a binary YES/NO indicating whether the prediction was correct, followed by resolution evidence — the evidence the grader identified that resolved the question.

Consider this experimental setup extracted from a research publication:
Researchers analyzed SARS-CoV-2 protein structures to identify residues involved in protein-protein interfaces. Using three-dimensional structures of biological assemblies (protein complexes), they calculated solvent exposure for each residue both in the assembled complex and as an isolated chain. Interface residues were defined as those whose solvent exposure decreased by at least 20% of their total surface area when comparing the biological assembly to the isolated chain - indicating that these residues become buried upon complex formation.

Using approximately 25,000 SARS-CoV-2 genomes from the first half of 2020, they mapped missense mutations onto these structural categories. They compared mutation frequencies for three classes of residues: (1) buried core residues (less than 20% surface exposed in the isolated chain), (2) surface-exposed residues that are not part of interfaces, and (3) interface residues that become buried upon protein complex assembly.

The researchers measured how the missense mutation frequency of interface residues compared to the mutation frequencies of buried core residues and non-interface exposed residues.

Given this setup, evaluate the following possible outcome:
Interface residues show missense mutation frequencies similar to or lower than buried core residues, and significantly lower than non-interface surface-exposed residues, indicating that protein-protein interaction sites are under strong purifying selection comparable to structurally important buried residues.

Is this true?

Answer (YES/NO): NO